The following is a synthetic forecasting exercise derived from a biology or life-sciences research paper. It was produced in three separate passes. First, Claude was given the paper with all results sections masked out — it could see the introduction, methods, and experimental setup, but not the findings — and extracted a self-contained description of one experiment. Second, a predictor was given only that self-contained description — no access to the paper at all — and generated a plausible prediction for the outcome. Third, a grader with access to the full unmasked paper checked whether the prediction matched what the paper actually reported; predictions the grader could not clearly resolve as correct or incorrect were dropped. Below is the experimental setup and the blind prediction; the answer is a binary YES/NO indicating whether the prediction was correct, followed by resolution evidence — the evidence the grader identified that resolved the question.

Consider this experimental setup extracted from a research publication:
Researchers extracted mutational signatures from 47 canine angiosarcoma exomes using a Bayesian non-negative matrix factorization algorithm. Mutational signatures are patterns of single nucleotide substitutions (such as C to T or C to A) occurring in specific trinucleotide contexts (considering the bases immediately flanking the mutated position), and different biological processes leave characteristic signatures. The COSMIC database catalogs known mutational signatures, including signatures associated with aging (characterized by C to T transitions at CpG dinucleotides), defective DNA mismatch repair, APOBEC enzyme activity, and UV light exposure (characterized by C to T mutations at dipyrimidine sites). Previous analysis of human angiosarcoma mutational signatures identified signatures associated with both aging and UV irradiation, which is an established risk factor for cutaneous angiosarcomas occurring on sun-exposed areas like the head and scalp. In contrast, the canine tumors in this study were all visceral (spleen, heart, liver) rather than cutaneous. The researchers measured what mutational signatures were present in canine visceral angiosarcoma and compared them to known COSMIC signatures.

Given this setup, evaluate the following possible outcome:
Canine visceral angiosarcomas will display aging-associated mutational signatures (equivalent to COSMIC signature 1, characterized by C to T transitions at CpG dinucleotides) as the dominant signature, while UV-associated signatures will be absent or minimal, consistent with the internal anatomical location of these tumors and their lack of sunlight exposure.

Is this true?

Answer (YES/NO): YES